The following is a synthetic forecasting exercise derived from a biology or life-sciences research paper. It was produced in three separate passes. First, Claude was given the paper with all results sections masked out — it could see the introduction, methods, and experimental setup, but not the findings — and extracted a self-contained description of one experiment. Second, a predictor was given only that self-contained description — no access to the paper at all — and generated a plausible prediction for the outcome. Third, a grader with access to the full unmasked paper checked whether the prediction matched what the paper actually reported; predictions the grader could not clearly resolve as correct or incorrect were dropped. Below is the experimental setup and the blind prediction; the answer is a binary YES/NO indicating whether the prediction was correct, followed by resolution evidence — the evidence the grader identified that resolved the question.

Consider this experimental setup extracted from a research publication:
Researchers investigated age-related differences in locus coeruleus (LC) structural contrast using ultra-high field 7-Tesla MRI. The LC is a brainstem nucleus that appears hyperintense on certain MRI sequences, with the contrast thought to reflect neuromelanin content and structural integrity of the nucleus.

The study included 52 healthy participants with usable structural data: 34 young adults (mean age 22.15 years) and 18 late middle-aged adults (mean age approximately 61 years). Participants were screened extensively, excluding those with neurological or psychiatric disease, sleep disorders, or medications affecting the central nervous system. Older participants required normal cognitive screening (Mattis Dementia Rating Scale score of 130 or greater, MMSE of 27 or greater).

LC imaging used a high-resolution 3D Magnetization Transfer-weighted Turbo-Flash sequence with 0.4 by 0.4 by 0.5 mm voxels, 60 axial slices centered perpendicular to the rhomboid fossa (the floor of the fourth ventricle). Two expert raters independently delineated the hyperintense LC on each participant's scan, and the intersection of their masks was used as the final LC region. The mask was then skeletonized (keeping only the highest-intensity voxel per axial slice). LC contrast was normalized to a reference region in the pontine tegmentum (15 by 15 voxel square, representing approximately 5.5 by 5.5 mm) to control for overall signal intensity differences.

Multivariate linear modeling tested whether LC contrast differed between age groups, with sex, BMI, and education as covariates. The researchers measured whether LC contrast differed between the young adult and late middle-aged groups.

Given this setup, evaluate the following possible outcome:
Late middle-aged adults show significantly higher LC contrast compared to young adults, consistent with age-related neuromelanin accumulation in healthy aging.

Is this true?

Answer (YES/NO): YES